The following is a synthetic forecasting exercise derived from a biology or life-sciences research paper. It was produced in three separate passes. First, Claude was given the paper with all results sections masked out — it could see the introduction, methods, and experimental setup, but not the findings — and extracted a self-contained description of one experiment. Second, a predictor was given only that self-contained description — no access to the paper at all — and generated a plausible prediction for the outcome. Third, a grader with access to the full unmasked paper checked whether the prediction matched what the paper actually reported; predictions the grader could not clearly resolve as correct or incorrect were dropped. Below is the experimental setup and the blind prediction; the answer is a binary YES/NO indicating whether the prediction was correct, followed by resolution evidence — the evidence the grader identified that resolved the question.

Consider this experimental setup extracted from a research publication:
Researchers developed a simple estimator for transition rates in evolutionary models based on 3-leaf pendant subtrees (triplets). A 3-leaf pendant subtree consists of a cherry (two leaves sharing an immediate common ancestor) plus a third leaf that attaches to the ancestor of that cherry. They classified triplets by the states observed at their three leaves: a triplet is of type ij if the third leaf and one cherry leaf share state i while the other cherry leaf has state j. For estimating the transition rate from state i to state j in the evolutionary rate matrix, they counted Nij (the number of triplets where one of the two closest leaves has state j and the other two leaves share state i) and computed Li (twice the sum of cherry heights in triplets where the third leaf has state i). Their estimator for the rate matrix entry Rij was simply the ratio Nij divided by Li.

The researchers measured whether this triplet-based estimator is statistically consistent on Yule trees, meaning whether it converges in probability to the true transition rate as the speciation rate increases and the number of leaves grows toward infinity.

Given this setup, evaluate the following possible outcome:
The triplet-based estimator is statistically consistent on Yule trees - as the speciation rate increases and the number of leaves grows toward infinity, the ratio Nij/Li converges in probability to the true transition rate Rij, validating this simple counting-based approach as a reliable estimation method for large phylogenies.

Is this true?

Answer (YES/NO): YES